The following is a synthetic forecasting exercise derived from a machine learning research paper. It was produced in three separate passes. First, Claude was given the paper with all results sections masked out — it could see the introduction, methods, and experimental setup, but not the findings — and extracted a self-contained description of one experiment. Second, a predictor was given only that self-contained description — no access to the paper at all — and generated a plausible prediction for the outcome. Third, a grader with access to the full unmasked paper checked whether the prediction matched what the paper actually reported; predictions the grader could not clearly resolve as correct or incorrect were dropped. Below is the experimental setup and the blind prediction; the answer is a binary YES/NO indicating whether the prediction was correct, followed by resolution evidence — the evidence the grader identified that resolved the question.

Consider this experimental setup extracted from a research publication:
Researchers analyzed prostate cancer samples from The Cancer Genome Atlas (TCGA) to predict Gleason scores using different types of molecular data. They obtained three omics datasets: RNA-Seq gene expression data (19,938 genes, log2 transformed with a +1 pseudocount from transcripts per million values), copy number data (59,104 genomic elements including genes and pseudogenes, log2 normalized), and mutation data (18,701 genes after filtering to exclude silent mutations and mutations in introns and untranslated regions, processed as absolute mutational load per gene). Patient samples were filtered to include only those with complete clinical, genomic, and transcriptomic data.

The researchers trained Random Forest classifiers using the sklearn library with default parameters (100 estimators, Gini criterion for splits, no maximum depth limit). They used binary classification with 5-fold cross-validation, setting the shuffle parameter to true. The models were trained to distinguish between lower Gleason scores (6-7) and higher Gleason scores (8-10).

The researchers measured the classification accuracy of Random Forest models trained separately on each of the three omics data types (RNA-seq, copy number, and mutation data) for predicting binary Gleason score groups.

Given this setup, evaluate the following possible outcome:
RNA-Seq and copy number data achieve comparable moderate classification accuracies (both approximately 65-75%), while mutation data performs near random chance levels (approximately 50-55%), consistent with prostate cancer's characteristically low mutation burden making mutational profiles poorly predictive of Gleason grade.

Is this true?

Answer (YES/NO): NO